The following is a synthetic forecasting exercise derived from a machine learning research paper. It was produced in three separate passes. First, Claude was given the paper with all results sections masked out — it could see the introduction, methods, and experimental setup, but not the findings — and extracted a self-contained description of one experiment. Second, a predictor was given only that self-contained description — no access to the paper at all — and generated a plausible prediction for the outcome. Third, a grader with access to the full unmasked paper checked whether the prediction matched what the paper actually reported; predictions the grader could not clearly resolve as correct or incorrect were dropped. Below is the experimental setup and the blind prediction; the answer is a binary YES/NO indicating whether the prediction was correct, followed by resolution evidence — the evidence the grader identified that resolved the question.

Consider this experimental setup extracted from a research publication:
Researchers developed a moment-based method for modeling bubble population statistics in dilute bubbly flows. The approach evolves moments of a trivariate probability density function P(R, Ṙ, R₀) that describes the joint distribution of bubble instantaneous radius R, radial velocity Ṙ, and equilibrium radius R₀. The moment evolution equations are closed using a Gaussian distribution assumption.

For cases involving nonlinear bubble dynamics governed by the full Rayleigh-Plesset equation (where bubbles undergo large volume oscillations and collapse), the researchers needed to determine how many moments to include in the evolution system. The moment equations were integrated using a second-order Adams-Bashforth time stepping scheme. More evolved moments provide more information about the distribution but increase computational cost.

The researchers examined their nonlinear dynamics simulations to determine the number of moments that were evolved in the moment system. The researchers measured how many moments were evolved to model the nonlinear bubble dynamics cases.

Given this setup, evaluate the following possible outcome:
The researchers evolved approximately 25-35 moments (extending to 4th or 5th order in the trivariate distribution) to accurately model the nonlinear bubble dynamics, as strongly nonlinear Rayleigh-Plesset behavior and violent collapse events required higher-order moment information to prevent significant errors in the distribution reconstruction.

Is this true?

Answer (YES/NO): NO